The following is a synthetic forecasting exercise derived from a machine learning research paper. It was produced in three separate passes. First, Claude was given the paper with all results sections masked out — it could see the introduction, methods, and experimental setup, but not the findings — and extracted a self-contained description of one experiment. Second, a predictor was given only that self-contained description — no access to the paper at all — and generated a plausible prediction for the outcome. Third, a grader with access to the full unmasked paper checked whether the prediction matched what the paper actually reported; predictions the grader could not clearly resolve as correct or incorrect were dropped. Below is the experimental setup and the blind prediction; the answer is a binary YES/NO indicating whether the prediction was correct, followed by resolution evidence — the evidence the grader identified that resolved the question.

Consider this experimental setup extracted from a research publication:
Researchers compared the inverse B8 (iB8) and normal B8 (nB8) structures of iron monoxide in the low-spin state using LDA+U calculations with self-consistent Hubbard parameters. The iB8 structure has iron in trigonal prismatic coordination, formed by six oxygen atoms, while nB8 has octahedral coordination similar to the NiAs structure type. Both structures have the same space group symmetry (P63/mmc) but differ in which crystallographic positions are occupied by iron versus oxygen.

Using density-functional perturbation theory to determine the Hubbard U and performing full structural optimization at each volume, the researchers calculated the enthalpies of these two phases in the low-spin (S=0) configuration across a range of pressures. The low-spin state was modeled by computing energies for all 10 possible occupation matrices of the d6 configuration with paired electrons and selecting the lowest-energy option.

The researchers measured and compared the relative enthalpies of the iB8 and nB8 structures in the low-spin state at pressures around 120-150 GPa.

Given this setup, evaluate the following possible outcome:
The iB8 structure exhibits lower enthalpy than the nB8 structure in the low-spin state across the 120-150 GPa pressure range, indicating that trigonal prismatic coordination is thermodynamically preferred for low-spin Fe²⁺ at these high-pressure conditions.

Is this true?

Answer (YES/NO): NO